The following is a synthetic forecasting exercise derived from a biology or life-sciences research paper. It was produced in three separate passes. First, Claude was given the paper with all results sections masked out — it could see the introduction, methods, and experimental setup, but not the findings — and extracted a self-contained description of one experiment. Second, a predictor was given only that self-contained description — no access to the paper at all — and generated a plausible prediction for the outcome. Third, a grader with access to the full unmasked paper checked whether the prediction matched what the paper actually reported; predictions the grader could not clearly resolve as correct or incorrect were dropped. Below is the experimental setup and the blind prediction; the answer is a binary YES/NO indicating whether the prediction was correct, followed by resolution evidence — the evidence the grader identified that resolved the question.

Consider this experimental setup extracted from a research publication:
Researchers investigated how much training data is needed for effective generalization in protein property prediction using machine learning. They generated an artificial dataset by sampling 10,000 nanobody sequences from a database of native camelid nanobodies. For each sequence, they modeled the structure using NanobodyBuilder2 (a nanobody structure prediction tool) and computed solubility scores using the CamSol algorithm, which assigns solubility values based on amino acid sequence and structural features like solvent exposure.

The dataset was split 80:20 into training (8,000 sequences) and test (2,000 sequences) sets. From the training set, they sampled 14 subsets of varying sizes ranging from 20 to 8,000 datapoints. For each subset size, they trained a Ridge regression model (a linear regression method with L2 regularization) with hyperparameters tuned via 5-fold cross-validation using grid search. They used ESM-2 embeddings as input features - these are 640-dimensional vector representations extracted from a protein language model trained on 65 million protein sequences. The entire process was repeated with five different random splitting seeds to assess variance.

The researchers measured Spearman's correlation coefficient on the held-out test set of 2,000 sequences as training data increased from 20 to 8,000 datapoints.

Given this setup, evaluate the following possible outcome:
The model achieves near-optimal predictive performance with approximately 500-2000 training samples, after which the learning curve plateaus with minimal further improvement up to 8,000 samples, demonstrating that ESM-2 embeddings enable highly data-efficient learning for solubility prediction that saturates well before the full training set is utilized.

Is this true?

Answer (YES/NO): YES